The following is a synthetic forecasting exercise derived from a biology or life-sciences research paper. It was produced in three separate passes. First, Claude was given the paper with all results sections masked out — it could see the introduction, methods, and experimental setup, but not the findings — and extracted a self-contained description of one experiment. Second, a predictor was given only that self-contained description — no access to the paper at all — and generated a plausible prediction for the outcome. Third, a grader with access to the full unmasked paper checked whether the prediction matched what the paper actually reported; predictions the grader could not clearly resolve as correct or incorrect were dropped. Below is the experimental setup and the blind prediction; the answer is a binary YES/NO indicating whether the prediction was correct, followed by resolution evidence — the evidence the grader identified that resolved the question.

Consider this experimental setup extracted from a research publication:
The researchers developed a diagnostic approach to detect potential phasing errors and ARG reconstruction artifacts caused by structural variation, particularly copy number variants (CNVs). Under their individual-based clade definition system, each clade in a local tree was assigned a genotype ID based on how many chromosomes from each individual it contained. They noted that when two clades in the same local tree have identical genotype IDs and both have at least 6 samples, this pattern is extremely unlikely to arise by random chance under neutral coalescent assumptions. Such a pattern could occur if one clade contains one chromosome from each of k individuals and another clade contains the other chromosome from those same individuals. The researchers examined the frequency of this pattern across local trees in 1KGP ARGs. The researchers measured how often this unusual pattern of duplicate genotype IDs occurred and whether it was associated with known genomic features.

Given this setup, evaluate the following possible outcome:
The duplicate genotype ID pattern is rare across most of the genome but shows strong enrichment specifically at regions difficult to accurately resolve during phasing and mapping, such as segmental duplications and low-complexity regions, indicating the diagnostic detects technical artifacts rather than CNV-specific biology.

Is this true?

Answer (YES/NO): NO